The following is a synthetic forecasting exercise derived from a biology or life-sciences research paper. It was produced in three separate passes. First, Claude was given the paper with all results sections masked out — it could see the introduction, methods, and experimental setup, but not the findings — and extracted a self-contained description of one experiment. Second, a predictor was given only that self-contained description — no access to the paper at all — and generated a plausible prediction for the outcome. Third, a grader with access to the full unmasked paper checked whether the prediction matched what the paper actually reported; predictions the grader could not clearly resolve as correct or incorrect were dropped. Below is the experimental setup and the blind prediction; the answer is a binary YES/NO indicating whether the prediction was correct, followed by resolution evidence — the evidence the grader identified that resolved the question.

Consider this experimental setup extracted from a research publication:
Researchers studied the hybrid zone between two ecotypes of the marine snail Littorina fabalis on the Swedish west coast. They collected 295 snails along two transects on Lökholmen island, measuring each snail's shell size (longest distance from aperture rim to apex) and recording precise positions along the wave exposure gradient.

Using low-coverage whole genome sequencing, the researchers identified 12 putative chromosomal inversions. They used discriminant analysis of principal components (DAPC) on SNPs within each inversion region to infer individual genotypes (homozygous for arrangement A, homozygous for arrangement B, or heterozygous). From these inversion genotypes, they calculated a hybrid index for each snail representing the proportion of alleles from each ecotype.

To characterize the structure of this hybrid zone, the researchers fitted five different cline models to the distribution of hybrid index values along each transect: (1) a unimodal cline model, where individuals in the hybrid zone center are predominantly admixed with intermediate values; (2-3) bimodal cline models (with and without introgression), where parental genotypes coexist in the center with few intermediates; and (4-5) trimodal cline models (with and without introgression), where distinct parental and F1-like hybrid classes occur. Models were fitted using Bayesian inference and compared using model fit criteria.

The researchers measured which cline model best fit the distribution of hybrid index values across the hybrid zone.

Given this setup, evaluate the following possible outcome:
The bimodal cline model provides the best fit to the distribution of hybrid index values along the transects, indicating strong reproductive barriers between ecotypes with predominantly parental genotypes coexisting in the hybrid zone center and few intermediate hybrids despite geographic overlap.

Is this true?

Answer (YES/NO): NO